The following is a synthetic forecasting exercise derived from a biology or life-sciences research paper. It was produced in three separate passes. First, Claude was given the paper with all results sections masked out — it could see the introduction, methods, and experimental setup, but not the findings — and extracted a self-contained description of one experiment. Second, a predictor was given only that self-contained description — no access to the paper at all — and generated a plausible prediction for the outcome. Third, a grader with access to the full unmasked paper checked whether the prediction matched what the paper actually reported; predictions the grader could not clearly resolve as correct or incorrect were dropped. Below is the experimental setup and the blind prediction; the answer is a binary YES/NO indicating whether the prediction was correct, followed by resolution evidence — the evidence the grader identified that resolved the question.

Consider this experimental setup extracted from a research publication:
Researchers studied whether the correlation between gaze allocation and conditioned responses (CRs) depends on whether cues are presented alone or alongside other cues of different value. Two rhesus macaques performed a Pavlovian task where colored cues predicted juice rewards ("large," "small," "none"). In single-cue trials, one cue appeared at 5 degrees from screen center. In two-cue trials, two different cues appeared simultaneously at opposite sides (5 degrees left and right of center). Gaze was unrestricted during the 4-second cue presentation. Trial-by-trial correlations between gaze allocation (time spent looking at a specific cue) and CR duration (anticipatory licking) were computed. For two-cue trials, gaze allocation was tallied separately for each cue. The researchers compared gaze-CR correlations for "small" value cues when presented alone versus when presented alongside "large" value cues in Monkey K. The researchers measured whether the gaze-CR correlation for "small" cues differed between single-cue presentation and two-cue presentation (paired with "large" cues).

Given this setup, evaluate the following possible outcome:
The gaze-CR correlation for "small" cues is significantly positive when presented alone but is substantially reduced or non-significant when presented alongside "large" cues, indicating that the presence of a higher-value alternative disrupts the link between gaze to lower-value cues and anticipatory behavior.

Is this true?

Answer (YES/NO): YES